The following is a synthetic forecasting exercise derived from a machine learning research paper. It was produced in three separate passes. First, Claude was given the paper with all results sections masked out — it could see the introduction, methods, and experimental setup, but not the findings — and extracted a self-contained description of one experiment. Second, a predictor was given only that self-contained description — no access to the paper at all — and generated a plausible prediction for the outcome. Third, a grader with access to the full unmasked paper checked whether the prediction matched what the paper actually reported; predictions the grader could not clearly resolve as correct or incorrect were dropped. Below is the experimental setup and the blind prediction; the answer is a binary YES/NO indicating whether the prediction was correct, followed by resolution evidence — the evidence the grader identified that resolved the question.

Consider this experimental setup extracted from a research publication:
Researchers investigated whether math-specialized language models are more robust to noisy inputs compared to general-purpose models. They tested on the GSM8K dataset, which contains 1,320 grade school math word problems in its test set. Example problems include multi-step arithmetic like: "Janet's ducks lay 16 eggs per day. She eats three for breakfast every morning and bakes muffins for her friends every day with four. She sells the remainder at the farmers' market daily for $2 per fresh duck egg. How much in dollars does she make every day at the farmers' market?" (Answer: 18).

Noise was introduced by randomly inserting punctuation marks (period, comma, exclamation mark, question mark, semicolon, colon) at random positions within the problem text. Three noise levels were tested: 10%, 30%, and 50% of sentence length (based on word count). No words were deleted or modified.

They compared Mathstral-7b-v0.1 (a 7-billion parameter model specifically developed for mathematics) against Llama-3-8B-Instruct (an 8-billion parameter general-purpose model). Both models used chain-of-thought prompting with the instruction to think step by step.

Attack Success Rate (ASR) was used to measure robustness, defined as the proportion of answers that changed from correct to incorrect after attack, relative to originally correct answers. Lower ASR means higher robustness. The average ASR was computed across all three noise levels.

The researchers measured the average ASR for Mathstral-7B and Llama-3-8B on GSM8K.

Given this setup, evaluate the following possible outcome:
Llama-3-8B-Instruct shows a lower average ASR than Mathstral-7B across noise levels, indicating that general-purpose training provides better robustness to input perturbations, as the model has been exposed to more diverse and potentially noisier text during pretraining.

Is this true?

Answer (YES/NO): YES